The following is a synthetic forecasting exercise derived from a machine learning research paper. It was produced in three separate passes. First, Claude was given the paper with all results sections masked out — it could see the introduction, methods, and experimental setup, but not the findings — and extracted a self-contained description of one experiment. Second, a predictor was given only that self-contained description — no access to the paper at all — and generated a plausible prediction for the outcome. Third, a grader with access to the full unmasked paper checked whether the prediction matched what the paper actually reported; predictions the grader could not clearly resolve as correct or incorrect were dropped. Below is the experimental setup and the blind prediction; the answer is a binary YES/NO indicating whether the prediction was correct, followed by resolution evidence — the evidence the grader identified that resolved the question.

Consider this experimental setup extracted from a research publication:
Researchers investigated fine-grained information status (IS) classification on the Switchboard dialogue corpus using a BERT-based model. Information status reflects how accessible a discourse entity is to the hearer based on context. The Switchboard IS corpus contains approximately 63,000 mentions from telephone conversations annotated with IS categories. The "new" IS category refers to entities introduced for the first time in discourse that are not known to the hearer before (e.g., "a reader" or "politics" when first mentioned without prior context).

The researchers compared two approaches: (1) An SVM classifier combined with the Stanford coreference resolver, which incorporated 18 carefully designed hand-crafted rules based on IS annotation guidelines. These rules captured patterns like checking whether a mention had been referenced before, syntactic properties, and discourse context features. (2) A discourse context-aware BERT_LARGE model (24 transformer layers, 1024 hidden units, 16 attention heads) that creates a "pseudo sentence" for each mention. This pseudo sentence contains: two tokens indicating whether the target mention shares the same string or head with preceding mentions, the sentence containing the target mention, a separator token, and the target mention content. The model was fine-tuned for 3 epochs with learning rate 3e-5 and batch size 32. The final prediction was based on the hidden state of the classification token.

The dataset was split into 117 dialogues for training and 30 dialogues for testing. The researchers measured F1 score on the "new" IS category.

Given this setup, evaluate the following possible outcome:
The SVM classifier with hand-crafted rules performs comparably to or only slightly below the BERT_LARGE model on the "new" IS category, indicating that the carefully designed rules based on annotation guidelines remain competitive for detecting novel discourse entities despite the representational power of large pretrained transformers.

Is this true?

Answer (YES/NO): NO